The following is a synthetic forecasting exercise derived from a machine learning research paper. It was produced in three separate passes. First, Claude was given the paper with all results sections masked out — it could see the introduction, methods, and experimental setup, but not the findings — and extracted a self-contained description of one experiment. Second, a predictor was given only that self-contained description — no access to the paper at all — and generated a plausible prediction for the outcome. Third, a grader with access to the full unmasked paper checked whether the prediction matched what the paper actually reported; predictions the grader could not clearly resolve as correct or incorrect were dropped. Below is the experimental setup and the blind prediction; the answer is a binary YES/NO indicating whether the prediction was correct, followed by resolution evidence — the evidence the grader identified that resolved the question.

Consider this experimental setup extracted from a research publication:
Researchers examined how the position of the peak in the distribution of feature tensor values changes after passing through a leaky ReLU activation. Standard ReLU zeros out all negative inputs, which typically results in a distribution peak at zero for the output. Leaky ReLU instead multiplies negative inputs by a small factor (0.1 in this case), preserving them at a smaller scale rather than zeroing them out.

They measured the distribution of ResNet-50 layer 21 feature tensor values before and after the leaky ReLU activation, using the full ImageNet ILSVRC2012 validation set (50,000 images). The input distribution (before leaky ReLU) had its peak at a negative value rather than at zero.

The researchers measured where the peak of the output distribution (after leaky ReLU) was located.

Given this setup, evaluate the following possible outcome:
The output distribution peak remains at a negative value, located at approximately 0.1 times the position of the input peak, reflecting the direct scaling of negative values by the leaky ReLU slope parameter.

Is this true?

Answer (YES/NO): YES